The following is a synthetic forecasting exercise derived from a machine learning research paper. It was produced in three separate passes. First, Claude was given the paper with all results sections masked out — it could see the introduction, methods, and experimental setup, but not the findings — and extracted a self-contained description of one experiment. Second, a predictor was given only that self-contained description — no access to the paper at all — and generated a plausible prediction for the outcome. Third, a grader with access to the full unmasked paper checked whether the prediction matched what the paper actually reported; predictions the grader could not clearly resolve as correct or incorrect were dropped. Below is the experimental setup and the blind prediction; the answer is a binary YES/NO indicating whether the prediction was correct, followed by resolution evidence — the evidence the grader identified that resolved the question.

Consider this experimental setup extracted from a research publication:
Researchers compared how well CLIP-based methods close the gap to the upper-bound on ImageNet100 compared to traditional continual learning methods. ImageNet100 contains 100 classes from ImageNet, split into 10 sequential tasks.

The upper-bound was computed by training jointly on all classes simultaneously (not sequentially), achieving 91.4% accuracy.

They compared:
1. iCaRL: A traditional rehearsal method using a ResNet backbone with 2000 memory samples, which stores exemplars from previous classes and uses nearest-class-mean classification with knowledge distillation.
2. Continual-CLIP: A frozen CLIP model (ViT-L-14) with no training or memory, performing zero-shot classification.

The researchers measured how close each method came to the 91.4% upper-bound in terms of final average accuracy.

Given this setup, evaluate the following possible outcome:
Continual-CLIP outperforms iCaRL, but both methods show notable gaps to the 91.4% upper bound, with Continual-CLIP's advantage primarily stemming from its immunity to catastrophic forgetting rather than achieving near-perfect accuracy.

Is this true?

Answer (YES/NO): YES